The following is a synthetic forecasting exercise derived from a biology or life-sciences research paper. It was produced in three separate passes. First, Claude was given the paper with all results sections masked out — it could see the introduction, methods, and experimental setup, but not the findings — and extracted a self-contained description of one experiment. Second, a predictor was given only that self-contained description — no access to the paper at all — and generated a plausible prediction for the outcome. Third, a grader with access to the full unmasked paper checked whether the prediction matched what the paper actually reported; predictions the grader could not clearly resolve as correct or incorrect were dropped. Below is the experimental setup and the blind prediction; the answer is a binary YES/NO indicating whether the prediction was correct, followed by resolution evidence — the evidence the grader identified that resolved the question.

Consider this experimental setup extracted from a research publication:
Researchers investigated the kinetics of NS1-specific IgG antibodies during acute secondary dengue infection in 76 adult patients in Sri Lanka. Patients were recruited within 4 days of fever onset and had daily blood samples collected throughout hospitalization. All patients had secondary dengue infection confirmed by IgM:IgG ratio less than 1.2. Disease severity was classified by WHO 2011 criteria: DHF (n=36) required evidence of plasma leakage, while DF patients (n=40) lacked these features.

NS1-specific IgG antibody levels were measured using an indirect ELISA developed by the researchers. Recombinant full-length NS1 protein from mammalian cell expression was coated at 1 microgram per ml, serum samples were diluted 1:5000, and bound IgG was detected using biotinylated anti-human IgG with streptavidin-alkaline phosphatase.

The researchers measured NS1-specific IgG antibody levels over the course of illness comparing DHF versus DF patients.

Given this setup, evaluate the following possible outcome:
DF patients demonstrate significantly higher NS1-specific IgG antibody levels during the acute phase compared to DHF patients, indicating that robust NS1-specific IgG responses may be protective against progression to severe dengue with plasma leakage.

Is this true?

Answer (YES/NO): NO